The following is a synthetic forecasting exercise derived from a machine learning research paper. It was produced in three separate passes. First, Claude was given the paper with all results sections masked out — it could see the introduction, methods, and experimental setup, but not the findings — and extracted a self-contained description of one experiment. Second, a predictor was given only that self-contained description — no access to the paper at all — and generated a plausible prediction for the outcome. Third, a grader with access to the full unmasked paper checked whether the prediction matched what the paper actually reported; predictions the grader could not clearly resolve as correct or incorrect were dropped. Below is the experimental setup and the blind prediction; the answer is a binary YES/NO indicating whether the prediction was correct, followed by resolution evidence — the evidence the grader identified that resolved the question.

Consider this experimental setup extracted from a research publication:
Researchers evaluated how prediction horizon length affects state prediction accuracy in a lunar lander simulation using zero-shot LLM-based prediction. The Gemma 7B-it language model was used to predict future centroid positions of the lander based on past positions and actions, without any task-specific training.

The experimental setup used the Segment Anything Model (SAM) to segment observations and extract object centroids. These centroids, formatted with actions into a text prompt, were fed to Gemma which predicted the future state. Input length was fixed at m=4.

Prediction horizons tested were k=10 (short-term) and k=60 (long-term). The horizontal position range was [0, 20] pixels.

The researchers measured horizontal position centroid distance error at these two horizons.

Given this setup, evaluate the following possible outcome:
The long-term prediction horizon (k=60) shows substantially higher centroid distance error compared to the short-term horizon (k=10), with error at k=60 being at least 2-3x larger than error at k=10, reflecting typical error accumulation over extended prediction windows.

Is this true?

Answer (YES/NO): NO